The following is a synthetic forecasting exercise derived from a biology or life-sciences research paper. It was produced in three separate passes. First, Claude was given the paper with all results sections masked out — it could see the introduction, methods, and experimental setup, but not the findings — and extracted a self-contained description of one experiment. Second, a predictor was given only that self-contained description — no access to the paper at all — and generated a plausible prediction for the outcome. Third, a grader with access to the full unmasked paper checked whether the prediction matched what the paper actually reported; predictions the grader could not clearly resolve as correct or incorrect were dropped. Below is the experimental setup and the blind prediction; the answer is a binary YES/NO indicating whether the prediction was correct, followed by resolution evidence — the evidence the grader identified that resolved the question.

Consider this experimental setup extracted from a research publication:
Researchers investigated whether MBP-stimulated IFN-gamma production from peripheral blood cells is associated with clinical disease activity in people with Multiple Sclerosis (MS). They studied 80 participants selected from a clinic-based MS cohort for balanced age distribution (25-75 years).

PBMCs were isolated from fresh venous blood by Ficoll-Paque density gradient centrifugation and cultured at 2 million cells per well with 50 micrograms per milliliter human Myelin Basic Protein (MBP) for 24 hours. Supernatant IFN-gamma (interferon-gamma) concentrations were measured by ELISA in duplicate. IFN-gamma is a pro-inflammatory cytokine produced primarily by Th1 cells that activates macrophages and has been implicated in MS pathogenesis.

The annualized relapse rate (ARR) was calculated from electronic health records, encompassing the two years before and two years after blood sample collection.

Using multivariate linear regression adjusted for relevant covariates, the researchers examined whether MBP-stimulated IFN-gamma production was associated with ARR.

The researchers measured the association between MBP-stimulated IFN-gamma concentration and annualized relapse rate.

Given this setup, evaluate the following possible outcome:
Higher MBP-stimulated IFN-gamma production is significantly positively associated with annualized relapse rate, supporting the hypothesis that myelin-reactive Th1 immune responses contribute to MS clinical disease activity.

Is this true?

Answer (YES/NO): NO